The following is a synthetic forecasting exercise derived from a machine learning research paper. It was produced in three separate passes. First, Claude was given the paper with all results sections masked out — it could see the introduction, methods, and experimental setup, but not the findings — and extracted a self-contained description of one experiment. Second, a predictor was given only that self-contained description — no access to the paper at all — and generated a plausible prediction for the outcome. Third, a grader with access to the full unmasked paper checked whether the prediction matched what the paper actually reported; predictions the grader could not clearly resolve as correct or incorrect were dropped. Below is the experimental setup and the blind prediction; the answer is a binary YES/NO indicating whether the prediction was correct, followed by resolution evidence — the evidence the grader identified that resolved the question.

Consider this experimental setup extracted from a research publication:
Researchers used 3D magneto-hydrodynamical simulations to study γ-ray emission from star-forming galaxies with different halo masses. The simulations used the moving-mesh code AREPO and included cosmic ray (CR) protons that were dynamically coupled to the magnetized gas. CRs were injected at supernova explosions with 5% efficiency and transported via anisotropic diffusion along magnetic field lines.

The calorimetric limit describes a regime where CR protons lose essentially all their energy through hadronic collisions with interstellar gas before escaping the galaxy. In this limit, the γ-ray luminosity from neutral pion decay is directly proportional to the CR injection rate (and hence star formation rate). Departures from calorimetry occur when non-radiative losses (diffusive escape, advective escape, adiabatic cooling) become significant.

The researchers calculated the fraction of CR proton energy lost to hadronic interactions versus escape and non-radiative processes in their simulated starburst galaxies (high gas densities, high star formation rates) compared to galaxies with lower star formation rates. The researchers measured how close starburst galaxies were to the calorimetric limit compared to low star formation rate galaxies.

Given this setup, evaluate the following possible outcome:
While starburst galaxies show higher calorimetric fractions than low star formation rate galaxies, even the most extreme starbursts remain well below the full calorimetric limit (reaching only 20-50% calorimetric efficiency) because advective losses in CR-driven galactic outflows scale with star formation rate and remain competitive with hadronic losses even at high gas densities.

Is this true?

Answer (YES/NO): NO